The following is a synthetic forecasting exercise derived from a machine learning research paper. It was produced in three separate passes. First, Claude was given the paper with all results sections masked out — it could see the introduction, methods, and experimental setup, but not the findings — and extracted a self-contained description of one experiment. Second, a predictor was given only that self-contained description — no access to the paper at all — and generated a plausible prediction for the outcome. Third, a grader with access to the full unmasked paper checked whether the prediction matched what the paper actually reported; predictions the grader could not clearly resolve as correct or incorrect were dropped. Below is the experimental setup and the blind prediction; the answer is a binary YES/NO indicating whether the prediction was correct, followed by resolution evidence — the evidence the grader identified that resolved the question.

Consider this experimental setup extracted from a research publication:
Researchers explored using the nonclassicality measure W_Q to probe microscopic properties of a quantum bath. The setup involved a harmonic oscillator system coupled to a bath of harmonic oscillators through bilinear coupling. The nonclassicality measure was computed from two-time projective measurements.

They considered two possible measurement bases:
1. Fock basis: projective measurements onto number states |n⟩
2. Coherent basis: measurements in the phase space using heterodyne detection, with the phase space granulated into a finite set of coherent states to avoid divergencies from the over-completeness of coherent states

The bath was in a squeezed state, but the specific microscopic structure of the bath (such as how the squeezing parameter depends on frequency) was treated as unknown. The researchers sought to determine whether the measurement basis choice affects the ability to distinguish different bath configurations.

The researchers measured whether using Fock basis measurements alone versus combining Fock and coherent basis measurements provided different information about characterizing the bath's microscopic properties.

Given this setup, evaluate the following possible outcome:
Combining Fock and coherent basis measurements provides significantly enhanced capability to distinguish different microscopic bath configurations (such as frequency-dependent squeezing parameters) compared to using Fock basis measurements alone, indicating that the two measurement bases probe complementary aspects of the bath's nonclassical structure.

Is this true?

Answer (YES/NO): YES